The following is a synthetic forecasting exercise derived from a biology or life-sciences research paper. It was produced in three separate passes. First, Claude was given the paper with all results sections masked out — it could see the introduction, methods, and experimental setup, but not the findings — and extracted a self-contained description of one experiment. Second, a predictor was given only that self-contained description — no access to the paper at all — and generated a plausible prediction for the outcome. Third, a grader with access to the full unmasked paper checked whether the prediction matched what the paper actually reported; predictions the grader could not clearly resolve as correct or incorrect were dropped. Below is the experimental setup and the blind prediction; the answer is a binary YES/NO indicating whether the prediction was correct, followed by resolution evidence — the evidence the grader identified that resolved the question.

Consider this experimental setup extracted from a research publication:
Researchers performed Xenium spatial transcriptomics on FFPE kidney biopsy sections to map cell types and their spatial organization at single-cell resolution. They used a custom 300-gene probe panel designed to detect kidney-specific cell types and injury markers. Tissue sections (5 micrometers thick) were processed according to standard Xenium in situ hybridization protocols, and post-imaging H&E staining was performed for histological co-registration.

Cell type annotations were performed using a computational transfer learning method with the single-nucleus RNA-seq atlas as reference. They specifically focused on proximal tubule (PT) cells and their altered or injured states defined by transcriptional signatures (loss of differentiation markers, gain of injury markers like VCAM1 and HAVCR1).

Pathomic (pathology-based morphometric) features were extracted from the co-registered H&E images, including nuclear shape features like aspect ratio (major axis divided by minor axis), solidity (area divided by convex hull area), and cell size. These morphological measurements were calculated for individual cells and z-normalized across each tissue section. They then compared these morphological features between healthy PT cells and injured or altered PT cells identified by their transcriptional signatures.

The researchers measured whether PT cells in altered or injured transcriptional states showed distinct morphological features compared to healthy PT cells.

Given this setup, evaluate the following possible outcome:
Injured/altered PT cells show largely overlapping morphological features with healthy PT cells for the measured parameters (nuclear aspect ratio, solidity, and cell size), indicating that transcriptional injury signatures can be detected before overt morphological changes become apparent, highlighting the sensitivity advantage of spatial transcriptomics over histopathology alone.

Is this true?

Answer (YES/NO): NO